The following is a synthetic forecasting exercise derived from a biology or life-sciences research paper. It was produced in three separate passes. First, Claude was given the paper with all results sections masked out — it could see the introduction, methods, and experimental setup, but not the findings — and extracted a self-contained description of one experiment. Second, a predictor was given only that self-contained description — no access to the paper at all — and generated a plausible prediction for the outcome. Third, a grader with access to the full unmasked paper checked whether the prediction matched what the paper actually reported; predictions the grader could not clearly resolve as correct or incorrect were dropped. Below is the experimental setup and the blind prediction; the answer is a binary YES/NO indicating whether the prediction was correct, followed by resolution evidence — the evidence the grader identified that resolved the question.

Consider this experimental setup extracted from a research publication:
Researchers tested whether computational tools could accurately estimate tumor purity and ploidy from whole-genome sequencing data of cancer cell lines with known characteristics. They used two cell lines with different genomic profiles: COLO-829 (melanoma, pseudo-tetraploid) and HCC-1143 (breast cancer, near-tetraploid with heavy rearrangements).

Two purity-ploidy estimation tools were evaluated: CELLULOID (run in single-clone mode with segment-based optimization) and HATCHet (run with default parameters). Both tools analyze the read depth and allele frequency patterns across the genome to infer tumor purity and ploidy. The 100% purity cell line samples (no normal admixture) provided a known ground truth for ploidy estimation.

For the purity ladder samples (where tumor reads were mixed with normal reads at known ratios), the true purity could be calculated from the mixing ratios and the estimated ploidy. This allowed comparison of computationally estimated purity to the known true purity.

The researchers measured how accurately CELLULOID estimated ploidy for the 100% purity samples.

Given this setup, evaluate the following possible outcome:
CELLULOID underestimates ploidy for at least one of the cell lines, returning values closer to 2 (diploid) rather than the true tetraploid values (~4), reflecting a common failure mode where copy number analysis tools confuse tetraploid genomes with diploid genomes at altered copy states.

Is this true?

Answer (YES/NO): NO